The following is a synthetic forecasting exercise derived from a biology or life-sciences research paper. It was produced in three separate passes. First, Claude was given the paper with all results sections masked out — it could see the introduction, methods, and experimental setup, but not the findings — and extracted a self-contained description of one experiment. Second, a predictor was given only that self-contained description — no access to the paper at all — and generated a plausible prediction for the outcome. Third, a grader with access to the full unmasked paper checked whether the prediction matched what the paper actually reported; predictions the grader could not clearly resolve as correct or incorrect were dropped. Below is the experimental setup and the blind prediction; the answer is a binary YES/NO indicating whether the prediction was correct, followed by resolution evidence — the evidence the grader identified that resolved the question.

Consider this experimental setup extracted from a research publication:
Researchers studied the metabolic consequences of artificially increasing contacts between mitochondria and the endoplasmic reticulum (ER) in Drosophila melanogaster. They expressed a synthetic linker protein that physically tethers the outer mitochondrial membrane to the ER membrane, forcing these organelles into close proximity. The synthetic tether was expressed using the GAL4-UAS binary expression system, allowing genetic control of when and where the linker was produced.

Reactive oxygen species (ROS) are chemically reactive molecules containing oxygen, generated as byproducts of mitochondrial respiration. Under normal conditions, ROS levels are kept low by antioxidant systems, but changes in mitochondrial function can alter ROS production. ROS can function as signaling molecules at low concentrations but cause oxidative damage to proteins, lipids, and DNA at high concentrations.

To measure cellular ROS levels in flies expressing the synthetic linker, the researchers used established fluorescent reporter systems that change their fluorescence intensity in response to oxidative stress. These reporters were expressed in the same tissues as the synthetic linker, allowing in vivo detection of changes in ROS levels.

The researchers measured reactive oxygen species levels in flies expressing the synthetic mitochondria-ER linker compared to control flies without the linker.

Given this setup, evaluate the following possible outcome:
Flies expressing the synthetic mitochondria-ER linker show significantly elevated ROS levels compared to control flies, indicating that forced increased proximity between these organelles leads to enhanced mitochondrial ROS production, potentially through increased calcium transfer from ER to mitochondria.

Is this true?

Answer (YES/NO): YES